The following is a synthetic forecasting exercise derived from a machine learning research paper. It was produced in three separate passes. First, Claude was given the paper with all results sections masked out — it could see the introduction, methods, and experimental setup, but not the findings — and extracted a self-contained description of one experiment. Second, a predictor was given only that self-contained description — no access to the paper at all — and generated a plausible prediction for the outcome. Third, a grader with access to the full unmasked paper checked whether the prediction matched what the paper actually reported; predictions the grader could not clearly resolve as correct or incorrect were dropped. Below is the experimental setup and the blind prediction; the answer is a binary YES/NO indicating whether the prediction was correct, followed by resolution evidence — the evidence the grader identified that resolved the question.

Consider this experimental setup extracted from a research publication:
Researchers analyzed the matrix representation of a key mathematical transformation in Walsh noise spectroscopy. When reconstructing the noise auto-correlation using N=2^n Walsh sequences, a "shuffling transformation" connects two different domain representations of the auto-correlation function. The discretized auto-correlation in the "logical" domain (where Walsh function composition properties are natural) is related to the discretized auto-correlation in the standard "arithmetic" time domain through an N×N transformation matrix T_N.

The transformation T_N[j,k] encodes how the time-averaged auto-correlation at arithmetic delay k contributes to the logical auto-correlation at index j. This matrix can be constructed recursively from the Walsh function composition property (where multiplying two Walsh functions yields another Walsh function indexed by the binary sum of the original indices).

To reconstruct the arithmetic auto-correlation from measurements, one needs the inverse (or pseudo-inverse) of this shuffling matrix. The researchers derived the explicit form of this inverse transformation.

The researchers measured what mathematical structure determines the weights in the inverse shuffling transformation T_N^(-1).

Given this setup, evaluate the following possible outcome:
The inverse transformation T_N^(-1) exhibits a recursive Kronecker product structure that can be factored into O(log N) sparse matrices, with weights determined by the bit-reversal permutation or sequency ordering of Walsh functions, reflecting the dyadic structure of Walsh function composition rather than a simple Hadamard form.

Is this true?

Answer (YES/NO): NO